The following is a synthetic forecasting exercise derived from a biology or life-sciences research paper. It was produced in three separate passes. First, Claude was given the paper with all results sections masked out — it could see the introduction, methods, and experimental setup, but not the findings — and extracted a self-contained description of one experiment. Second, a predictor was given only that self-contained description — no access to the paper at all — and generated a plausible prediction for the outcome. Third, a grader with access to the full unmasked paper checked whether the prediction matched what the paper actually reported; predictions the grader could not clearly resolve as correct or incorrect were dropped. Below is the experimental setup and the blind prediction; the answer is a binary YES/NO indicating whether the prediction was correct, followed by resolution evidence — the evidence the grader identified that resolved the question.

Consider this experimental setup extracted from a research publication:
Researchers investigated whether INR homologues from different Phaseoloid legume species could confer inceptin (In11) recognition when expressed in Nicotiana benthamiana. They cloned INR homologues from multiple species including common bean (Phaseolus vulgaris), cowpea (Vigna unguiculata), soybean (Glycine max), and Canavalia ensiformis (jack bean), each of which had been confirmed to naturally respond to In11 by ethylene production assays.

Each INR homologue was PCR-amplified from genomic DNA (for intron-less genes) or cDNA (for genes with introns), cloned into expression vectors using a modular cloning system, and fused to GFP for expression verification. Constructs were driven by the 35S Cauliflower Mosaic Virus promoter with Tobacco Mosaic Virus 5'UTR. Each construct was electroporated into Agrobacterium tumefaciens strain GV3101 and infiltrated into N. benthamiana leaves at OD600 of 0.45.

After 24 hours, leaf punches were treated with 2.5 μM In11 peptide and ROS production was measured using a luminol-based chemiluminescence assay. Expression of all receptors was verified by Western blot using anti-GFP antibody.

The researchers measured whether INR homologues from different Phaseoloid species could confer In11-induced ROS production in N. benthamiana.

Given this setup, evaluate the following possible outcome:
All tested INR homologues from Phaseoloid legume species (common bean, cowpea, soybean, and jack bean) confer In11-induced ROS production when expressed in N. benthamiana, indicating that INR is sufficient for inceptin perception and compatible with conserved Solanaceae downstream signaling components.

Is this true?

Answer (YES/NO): NO